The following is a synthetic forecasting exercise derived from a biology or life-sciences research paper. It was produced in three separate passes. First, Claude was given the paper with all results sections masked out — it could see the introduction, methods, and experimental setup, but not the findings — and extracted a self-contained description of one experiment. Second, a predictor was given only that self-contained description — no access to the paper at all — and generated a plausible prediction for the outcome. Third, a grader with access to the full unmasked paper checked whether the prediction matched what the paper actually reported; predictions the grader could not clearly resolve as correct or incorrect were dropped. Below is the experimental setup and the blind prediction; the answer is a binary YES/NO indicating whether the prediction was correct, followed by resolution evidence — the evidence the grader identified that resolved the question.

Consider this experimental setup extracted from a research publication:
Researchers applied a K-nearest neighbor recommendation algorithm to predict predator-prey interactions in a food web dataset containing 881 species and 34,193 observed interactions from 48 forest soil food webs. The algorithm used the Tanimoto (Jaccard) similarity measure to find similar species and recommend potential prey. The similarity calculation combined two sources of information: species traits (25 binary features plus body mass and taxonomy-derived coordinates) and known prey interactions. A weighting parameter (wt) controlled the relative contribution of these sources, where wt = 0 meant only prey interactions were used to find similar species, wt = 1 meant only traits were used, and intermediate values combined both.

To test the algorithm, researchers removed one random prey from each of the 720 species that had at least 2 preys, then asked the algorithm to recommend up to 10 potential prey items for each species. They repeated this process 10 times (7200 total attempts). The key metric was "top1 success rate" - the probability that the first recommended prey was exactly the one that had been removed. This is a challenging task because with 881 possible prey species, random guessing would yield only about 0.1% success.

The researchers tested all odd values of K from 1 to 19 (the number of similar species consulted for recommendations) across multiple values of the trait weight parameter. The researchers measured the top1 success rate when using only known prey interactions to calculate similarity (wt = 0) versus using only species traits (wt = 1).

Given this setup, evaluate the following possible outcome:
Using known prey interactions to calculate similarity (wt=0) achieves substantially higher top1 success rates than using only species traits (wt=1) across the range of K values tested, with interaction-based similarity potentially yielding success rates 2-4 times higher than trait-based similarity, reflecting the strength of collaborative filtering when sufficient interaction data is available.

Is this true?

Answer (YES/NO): NO